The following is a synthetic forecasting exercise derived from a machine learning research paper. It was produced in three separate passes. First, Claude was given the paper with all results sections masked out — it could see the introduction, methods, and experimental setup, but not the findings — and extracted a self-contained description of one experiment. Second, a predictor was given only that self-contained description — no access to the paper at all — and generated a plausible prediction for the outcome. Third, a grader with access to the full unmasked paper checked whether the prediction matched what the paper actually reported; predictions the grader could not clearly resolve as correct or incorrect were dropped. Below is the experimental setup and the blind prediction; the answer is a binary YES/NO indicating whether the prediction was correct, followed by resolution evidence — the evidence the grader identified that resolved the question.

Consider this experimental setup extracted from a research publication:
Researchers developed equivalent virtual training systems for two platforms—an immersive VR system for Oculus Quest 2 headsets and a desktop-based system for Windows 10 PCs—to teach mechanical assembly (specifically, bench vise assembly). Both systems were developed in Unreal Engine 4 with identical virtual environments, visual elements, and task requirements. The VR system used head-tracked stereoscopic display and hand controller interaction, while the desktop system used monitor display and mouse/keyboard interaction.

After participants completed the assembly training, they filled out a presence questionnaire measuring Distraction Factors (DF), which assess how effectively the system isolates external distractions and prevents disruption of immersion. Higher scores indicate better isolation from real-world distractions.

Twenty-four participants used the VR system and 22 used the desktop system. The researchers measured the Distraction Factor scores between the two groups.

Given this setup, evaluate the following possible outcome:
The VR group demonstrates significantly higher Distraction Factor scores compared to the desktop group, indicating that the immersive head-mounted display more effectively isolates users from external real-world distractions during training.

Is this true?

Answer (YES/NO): NO